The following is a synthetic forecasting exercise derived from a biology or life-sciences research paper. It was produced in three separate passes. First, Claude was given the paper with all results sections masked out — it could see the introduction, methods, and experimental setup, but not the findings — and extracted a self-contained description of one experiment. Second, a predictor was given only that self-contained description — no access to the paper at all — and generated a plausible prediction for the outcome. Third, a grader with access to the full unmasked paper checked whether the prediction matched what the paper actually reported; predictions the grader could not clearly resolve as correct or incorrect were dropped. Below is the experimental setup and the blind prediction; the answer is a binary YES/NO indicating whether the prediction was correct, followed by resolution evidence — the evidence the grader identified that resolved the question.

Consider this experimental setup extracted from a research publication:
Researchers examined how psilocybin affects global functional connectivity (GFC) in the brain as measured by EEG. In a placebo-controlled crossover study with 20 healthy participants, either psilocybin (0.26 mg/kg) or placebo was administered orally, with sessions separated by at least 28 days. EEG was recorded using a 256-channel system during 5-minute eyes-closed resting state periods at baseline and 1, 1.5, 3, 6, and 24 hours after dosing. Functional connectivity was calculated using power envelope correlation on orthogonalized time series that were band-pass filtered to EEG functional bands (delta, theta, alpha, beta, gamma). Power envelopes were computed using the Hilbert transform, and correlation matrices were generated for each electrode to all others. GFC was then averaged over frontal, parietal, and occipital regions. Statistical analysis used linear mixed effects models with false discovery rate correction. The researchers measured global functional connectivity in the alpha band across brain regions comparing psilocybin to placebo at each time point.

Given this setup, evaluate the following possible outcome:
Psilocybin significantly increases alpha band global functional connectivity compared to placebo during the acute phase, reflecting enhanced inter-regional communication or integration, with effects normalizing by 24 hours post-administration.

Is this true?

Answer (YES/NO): NO